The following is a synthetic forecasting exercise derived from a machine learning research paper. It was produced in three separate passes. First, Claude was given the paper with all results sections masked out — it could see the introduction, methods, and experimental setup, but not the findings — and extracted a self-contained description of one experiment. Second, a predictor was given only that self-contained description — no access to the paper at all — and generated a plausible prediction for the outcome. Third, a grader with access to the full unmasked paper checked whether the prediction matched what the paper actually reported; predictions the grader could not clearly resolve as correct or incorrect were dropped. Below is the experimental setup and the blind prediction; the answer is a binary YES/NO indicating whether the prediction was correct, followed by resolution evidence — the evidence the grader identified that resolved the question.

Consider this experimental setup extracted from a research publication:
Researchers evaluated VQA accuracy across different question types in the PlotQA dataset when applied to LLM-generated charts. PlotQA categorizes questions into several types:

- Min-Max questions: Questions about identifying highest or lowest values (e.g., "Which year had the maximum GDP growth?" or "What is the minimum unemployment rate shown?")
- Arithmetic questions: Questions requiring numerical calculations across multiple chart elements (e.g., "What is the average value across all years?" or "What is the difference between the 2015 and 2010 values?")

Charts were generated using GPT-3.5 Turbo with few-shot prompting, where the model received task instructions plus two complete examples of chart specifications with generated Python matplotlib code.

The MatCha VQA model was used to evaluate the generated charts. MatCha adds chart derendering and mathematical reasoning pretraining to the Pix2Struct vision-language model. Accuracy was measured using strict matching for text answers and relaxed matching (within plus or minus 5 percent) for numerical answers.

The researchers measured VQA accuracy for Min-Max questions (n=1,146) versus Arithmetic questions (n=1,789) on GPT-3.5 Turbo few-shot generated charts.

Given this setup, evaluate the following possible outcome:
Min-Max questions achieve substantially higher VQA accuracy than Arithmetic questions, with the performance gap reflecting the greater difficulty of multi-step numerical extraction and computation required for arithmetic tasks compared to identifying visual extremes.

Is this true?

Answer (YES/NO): YES